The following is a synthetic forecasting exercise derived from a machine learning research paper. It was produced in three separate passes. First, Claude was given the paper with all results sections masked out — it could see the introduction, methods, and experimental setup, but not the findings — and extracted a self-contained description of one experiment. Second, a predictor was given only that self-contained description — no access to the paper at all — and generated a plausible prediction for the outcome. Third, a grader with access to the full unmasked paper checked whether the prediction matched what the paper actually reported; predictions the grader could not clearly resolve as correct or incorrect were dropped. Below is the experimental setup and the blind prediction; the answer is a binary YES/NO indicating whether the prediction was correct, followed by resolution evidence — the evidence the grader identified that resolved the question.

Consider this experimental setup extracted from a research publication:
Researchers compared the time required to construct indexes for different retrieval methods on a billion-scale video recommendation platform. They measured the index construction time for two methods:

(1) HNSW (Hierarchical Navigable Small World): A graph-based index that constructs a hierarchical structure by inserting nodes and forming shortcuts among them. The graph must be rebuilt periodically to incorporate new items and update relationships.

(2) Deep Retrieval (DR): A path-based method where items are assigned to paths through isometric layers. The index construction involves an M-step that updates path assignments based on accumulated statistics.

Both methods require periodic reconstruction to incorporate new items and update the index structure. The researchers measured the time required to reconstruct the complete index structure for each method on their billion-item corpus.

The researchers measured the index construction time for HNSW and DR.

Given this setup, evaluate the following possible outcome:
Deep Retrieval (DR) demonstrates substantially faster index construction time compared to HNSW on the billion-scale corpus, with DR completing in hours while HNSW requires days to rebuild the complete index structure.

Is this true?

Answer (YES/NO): NO